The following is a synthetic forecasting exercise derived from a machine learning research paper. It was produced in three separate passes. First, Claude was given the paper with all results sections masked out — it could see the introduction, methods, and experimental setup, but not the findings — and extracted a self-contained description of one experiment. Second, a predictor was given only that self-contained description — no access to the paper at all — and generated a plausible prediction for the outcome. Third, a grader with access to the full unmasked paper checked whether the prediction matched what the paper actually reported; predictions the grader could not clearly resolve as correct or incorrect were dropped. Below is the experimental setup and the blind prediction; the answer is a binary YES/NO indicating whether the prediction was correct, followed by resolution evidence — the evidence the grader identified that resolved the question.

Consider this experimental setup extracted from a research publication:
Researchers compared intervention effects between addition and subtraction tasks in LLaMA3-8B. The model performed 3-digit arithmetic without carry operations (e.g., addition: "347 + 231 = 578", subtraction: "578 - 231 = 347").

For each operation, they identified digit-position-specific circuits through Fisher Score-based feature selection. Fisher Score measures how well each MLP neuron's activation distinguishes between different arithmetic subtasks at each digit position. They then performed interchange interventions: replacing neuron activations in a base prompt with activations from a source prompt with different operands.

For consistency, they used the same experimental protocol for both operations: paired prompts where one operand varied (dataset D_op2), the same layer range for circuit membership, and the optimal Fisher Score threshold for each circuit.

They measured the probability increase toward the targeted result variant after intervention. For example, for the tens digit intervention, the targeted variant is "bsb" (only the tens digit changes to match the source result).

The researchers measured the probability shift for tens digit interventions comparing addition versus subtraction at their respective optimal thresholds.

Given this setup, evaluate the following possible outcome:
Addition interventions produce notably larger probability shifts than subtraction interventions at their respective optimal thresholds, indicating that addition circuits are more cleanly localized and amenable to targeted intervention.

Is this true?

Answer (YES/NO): YES